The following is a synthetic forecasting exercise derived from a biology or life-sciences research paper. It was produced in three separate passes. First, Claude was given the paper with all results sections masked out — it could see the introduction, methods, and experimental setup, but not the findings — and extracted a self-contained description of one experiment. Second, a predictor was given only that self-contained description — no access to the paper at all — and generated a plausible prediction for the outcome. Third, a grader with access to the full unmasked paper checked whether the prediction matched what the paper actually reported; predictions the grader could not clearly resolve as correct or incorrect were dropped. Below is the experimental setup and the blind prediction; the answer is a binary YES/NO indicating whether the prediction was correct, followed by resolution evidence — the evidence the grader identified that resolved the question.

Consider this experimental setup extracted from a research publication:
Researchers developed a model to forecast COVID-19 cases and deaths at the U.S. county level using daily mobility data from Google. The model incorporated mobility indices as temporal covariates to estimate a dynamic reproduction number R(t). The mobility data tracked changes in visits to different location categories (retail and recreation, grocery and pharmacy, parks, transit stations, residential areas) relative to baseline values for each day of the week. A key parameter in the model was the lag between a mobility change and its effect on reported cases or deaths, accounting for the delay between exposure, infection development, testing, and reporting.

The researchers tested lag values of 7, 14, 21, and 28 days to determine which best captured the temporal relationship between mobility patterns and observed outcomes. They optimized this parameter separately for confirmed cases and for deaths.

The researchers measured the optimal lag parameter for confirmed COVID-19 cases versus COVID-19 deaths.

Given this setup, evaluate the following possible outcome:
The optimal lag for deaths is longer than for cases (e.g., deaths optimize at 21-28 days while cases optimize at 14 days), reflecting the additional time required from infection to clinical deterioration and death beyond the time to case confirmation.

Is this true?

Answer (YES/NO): YES